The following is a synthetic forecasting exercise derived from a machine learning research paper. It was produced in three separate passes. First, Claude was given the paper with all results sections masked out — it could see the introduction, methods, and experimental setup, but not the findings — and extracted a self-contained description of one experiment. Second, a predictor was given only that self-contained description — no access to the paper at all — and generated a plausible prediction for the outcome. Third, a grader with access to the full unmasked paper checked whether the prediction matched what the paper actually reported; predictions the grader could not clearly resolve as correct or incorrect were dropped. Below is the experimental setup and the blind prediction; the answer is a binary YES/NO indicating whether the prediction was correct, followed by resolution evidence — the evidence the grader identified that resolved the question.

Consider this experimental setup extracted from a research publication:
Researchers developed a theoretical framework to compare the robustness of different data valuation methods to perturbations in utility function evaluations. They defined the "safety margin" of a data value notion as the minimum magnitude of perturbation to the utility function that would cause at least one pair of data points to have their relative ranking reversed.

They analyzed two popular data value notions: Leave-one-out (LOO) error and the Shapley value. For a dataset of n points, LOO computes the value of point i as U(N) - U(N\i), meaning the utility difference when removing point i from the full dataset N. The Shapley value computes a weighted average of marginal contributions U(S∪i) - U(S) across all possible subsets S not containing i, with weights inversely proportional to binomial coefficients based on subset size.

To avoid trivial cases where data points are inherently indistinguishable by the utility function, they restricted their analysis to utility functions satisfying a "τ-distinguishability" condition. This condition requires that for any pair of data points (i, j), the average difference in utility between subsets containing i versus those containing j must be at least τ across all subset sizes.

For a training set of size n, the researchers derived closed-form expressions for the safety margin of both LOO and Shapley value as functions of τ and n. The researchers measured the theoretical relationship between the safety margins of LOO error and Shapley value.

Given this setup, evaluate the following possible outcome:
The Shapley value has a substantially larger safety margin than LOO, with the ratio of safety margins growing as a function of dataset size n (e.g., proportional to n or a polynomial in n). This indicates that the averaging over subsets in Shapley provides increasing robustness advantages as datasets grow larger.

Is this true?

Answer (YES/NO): NO